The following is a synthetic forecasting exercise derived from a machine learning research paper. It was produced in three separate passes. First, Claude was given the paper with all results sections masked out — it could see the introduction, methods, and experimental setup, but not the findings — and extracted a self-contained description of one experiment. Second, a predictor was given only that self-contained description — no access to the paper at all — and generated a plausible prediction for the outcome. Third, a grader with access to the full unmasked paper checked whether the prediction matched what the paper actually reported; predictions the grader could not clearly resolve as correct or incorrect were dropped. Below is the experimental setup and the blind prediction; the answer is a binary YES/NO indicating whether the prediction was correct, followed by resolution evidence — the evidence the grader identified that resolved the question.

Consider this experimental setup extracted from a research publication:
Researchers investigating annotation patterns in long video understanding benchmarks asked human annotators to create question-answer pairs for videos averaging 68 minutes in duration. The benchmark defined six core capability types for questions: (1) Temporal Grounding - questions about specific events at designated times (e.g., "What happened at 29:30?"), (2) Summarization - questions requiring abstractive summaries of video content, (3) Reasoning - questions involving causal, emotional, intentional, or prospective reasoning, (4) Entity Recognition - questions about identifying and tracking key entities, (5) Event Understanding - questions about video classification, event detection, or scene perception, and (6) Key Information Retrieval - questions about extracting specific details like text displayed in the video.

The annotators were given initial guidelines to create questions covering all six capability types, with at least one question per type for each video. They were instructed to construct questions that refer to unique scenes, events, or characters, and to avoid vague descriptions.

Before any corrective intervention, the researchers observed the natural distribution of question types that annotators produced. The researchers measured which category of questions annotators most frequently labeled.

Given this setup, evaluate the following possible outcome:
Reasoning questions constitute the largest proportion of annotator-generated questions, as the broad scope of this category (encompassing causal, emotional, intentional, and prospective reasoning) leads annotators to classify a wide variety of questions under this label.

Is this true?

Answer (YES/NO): NO